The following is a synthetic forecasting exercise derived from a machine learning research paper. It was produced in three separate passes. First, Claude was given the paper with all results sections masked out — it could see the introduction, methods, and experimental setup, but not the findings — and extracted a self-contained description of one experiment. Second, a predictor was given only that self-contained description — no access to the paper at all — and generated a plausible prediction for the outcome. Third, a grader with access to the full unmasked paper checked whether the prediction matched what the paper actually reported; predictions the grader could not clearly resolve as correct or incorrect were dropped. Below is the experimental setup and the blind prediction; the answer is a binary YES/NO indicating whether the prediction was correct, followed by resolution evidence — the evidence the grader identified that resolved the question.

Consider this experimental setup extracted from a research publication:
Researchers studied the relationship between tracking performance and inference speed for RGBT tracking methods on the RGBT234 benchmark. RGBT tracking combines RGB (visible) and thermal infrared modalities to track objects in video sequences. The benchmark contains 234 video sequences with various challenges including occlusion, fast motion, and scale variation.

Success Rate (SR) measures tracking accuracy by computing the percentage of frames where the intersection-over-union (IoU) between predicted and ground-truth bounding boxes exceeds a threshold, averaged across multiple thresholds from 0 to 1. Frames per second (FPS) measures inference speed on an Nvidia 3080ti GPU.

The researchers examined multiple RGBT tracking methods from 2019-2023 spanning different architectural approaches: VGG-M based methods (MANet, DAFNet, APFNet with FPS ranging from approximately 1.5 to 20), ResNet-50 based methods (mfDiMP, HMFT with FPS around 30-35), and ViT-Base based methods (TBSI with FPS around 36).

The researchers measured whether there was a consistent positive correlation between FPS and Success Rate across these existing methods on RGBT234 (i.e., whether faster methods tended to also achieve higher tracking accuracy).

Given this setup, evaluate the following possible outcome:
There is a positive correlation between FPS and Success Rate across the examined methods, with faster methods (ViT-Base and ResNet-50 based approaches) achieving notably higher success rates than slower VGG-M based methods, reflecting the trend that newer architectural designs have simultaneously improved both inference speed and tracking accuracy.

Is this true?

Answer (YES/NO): NO